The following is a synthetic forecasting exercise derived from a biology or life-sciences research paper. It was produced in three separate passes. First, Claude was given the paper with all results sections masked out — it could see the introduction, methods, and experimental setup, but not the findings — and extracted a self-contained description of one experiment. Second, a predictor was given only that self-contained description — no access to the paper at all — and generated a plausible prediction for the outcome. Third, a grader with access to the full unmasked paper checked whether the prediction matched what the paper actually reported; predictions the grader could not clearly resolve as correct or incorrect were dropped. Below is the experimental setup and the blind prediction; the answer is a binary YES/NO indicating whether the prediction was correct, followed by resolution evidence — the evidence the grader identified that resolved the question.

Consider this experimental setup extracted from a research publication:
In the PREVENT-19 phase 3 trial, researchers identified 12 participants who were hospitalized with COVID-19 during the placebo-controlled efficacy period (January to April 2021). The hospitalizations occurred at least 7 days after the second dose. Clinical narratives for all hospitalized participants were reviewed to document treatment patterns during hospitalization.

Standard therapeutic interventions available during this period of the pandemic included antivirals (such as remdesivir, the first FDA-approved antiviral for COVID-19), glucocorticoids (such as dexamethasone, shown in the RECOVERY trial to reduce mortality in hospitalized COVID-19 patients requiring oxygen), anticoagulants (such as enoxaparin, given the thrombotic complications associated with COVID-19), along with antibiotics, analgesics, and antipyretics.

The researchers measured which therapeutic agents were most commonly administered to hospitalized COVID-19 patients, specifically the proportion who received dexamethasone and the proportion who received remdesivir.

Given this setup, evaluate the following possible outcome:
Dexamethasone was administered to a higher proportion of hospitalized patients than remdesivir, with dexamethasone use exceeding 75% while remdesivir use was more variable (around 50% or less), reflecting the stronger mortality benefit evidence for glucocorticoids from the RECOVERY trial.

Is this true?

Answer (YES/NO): NO